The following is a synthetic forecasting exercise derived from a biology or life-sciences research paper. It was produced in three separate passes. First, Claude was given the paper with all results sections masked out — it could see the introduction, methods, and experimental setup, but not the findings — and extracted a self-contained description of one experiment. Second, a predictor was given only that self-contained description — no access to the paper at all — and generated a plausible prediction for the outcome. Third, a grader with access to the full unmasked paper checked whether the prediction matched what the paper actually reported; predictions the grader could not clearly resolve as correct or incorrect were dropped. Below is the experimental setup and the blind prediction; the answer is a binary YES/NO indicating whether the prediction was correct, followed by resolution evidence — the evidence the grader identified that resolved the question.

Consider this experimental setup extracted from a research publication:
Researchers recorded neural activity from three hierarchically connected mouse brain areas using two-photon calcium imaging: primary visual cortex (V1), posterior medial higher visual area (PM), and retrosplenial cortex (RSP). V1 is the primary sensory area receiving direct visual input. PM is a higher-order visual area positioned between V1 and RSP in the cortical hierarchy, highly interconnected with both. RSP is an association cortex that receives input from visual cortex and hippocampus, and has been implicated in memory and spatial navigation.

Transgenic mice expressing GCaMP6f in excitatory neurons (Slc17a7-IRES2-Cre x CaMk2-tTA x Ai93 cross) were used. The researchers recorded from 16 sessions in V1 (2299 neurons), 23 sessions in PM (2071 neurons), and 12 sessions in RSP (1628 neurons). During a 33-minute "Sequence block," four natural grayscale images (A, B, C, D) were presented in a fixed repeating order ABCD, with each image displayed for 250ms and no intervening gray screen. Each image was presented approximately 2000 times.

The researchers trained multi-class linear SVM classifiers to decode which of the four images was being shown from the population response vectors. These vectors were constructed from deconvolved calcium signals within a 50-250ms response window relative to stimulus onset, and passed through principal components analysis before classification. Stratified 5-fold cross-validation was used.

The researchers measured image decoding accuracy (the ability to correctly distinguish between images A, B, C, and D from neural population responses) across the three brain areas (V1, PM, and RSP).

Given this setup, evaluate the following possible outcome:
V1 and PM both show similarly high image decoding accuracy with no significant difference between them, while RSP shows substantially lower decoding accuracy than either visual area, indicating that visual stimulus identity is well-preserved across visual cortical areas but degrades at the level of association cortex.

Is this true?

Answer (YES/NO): NO